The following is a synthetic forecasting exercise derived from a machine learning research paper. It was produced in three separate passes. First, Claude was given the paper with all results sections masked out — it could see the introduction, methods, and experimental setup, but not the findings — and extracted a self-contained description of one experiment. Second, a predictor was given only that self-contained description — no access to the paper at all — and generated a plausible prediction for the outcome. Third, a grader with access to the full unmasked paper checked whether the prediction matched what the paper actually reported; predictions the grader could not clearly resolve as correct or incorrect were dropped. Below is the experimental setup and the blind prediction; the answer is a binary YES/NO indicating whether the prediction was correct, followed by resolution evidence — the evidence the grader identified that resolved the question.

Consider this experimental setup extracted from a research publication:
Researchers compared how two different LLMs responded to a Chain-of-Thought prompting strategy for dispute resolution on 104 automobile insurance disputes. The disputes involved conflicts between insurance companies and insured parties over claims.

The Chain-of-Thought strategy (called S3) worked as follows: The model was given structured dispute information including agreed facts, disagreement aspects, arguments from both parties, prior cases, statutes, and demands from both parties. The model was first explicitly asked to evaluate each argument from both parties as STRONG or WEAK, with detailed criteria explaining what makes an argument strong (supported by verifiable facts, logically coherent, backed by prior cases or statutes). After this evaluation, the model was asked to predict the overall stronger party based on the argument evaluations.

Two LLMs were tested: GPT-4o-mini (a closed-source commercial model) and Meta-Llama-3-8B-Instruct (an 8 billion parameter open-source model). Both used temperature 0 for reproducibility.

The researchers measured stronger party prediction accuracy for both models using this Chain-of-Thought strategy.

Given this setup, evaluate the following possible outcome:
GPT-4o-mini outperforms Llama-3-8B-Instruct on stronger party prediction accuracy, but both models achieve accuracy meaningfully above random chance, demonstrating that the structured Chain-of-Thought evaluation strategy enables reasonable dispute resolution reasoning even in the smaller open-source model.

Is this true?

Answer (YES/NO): NO